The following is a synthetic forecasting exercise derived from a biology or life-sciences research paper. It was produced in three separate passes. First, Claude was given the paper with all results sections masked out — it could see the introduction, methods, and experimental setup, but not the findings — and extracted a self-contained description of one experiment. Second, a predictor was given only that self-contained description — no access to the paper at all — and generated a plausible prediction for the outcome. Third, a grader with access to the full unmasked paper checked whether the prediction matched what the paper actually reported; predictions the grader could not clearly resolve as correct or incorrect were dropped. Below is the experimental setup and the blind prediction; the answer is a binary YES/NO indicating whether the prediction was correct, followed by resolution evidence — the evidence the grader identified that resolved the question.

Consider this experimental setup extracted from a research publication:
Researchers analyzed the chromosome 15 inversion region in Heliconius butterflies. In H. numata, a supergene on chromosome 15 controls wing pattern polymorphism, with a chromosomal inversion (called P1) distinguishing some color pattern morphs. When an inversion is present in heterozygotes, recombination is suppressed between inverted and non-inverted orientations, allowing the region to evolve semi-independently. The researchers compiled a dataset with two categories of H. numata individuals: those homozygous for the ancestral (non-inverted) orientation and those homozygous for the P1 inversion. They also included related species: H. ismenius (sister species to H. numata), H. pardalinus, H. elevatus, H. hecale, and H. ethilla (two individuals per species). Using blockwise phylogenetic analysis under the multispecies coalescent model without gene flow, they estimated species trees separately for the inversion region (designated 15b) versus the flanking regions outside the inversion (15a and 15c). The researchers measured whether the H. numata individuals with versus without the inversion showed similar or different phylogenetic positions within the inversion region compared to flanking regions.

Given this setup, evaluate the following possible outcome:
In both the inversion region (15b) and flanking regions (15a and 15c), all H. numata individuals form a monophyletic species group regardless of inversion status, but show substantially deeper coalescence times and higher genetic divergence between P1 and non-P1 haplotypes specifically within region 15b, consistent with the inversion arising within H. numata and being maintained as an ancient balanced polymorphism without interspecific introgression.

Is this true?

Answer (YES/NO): NO